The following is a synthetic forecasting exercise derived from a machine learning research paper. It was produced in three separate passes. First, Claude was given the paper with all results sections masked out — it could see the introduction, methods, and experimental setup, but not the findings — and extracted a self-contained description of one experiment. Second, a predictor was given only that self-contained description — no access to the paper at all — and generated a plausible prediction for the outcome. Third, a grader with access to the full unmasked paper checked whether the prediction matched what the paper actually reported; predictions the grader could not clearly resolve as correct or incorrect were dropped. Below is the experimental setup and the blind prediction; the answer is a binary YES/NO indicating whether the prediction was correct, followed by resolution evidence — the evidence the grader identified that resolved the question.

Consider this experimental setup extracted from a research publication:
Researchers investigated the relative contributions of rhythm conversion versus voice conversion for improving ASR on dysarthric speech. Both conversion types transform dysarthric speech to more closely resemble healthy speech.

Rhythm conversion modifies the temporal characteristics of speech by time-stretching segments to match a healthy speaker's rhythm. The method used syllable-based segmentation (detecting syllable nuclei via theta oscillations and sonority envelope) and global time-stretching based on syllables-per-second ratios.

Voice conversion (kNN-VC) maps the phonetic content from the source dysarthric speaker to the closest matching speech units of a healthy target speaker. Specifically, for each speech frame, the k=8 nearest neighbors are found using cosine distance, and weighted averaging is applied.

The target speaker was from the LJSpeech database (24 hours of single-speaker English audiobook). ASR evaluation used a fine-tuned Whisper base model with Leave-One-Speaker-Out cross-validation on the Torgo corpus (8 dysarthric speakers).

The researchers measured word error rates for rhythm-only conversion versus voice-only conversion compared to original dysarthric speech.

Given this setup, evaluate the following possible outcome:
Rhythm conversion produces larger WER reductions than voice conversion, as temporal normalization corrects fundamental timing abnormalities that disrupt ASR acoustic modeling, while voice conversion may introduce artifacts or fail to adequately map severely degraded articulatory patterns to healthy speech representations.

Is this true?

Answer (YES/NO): NO